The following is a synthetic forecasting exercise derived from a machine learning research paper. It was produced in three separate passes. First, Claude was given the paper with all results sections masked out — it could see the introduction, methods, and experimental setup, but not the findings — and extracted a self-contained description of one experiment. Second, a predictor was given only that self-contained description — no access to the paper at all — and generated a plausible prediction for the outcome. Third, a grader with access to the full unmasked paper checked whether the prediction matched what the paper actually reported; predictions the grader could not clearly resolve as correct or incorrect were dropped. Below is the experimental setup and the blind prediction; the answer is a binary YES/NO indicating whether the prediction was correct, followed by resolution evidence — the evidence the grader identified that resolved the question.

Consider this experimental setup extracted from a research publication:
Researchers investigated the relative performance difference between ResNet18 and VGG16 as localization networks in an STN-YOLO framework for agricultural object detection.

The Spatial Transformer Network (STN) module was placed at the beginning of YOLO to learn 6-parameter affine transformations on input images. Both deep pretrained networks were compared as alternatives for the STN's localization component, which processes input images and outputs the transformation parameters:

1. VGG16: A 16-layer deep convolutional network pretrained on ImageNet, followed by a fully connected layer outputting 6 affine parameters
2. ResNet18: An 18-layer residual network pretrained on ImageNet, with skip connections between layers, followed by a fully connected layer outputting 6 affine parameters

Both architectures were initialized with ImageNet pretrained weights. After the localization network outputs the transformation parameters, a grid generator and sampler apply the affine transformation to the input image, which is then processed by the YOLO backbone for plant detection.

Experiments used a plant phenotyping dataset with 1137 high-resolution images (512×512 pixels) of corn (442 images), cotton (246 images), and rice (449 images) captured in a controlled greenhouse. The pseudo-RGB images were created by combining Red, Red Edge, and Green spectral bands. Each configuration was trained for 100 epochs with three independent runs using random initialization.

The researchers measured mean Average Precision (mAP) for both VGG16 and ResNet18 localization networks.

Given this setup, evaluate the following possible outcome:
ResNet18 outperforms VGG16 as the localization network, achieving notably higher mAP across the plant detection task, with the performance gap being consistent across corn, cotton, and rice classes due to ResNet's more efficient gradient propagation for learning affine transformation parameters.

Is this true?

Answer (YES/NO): NO